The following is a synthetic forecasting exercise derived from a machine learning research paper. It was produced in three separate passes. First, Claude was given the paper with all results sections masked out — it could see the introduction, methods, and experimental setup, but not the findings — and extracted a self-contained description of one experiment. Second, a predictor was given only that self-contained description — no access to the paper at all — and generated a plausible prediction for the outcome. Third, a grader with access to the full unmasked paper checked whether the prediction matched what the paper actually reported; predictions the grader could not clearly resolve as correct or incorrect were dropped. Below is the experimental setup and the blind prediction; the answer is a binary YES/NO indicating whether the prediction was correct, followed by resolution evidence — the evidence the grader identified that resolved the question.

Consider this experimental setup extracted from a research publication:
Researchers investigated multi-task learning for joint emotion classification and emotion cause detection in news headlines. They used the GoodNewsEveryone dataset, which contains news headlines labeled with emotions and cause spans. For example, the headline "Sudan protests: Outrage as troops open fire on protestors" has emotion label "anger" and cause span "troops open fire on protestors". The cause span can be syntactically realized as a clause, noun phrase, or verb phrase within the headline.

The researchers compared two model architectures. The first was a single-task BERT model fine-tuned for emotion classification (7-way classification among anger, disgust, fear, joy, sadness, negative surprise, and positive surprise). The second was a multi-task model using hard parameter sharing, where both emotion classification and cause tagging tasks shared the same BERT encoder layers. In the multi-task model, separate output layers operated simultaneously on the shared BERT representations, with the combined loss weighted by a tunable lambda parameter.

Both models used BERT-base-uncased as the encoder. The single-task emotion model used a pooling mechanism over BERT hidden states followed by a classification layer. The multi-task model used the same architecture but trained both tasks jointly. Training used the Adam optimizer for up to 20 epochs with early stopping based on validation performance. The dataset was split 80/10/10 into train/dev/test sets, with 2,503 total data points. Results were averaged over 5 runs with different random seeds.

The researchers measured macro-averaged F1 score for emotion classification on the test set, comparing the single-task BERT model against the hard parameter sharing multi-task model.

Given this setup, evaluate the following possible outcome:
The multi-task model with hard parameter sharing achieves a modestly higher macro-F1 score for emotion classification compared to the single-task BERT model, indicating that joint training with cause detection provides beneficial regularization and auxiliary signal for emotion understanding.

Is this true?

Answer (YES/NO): NO